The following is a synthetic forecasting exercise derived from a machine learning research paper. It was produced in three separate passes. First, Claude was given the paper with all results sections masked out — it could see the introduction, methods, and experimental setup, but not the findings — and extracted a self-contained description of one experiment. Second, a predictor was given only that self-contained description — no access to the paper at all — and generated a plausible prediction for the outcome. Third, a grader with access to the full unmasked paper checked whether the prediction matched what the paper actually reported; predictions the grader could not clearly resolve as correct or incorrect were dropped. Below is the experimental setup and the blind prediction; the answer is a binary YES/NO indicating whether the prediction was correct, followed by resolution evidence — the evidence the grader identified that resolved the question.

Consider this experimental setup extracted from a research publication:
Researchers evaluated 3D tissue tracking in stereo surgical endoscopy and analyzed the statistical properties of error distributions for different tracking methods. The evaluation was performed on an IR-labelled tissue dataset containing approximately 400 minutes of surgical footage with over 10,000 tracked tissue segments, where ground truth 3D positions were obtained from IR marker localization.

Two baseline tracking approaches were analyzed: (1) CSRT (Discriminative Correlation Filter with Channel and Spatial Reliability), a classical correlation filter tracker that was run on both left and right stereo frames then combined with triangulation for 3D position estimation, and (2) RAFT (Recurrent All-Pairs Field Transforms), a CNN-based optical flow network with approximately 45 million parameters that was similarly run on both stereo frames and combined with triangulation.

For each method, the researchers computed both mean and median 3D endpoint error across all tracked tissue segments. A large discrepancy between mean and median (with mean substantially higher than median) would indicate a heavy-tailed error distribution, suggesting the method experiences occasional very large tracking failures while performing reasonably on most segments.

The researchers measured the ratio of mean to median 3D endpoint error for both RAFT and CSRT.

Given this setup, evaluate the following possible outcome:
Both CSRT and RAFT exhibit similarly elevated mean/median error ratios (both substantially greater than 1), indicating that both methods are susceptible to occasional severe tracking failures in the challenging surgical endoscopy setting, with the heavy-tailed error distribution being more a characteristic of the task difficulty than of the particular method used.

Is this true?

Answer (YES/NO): NO